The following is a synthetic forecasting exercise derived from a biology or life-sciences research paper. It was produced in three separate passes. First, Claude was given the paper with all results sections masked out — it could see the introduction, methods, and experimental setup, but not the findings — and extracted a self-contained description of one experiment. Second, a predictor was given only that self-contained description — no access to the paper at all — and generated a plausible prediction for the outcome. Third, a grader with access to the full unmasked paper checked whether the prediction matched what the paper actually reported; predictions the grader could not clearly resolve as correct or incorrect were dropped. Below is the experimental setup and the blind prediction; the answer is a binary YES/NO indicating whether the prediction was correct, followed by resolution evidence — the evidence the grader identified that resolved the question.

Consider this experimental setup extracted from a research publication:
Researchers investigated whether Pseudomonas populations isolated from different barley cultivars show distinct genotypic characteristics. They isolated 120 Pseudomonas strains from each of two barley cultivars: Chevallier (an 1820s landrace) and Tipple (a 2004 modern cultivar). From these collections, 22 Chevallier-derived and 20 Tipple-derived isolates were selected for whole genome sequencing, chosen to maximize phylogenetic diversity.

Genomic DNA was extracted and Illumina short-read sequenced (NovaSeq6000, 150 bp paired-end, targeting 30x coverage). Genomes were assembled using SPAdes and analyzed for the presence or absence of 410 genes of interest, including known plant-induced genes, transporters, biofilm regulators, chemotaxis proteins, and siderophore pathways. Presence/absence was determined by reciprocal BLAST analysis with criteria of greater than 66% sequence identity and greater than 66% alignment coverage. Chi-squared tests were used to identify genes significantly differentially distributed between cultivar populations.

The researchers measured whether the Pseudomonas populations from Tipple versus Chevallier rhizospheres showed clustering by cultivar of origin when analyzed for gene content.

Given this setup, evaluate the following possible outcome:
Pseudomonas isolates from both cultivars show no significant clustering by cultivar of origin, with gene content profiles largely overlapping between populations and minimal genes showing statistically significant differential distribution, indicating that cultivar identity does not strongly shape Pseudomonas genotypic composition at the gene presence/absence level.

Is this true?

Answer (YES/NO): NO